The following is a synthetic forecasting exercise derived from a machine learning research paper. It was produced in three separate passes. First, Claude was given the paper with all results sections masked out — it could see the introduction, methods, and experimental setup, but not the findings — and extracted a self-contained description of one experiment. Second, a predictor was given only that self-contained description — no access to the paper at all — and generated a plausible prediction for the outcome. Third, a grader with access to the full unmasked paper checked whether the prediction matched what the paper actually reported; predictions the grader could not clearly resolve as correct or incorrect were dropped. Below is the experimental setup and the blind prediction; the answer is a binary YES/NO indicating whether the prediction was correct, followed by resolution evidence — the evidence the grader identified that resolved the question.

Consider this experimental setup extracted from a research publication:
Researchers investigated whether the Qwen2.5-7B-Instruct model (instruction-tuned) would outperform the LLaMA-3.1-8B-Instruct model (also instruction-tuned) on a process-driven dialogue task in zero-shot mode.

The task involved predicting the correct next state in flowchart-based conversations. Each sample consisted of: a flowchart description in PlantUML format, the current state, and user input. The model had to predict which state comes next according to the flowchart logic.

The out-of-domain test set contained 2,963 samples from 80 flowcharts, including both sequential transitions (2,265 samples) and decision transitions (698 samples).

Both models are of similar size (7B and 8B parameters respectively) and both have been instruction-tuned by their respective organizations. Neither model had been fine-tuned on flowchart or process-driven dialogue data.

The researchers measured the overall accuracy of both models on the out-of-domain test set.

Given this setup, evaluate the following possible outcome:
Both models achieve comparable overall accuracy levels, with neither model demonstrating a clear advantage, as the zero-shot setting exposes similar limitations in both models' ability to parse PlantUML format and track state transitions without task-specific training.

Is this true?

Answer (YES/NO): NO